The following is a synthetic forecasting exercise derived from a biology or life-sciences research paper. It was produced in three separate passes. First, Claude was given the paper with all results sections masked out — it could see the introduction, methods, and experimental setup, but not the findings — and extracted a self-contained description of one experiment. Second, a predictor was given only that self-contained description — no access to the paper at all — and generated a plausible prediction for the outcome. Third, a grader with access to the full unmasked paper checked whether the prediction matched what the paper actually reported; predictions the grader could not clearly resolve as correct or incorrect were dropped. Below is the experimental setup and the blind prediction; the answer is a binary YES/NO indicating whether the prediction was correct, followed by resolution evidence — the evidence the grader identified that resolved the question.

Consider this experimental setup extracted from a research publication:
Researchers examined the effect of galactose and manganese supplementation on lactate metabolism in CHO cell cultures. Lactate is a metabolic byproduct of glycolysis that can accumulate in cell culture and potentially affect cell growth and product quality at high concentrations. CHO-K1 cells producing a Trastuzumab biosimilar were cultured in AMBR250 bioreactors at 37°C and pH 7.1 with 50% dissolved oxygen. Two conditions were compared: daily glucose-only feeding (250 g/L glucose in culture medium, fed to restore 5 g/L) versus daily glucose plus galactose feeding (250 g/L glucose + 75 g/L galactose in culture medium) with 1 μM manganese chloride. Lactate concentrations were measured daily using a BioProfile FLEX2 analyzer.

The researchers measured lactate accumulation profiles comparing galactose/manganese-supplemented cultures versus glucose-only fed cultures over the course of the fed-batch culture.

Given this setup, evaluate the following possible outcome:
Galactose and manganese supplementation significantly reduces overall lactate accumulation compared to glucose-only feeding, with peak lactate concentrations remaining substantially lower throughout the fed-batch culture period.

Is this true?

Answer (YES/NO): NO